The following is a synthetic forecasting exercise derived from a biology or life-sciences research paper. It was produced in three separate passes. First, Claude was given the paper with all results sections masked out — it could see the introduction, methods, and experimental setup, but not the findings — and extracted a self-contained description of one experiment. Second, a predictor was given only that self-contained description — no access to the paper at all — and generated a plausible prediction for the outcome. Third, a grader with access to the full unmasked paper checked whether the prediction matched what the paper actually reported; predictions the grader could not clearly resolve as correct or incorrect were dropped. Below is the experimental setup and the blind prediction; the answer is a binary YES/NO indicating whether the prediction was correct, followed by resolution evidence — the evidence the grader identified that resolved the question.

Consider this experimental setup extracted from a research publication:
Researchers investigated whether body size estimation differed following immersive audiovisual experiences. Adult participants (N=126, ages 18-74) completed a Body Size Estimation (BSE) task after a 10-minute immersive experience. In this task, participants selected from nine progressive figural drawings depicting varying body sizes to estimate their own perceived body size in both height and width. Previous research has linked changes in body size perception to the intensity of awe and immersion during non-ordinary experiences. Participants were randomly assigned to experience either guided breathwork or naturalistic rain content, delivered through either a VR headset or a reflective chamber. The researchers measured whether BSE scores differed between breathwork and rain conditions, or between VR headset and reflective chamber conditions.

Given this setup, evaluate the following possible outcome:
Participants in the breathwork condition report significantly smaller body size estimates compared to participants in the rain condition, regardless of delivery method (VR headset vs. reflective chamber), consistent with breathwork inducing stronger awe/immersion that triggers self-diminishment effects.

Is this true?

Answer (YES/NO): NO